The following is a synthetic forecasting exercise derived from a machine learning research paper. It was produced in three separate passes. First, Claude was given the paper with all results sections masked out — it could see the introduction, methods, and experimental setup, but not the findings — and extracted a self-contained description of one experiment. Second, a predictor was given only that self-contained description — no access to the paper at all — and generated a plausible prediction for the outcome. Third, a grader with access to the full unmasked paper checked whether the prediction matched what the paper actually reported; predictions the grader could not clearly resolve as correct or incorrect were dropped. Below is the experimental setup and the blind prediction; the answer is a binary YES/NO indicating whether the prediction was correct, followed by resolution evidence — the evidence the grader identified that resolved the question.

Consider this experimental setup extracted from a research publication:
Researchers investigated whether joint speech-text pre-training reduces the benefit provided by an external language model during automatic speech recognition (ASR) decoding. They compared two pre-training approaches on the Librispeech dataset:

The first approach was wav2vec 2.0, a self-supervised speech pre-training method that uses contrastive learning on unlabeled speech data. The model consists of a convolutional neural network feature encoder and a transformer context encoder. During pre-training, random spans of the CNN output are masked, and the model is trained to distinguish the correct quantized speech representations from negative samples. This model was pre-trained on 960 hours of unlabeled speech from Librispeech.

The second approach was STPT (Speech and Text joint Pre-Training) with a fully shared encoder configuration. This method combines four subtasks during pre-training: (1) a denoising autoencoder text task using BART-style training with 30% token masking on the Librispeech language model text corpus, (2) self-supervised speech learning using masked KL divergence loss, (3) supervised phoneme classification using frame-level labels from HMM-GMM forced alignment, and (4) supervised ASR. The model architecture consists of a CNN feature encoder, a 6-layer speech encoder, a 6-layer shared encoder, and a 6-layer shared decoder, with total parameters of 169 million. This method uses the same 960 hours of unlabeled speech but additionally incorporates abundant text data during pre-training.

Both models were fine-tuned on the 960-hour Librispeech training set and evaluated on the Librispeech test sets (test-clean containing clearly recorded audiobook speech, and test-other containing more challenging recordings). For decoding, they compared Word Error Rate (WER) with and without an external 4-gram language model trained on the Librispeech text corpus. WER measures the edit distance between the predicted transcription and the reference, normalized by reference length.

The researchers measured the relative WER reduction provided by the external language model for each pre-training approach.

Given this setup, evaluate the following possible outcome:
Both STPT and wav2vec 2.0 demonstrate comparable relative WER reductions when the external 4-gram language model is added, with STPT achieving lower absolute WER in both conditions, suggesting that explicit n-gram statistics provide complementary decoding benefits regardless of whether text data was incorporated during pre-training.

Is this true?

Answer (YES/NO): NO